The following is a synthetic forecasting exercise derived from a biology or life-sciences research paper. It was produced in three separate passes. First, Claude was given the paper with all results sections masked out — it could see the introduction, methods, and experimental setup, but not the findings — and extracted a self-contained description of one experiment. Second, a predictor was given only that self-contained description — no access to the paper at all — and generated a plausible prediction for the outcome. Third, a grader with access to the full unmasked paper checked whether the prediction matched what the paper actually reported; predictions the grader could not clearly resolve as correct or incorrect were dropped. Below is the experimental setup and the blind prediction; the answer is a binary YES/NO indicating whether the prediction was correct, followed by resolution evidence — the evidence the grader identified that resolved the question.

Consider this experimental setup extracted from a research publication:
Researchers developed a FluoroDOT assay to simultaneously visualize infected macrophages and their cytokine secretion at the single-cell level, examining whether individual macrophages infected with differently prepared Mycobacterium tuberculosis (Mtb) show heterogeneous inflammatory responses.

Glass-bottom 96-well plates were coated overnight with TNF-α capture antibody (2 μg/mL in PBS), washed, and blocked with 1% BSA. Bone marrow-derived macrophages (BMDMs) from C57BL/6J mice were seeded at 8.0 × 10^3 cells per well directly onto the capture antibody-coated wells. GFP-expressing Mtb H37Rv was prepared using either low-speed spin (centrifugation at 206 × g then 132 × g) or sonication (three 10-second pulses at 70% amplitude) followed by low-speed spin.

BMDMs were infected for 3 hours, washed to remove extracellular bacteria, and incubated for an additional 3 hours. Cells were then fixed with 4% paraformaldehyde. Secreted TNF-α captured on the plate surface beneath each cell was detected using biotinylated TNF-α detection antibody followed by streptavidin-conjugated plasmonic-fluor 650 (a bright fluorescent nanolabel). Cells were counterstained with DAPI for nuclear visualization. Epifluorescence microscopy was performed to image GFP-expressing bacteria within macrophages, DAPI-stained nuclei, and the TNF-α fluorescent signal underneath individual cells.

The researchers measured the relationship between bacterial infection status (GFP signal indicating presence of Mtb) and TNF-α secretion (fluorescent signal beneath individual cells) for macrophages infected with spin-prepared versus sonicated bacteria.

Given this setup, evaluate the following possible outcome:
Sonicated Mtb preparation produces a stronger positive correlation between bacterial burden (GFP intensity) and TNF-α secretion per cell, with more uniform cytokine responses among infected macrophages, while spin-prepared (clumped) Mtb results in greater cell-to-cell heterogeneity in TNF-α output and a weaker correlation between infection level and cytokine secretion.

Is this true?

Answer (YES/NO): NO